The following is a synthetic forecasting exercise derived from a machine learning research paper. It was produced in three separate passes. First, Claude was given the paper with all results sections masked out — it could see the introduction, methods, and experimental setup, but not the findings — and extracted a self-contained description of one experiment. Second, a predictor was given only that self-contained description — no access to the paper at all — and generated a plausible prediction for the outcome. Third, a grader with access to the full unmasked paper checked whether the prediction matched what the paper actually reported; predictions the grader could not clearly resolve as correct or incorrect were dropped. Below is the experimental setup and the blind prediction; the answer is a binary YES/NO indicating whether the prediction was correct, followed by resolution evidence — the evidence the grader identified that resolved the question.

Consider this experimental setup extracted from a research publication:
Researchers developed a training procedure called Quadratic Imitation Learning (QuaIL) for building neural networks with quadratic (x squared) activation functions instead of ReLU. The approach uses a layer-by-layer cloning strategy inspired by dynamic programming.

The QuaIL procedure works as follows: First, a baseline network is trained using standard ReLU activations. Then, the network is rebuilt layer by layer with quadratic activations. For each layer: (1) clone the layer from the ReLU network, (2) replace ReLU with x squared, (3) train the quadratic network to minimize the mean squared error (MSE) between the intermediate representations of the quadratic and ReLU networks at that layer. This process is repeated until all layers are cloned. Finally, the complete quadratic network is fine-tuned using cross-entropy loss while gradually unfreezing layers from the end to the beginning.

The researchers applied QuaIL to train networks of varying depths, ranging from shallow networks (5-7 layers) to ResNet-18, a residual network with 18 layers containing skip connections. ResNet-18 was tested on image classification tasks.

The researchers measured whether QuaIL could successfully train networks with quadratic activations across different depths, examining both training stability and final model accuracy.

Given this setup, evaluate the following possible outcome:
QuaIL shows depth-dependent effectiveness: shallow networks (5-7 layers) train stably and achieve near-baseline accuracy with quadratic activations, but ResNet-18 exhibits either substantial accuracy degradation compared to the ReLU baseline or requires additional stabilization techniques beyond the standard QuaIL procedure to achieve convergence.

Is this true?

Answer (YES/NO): YES